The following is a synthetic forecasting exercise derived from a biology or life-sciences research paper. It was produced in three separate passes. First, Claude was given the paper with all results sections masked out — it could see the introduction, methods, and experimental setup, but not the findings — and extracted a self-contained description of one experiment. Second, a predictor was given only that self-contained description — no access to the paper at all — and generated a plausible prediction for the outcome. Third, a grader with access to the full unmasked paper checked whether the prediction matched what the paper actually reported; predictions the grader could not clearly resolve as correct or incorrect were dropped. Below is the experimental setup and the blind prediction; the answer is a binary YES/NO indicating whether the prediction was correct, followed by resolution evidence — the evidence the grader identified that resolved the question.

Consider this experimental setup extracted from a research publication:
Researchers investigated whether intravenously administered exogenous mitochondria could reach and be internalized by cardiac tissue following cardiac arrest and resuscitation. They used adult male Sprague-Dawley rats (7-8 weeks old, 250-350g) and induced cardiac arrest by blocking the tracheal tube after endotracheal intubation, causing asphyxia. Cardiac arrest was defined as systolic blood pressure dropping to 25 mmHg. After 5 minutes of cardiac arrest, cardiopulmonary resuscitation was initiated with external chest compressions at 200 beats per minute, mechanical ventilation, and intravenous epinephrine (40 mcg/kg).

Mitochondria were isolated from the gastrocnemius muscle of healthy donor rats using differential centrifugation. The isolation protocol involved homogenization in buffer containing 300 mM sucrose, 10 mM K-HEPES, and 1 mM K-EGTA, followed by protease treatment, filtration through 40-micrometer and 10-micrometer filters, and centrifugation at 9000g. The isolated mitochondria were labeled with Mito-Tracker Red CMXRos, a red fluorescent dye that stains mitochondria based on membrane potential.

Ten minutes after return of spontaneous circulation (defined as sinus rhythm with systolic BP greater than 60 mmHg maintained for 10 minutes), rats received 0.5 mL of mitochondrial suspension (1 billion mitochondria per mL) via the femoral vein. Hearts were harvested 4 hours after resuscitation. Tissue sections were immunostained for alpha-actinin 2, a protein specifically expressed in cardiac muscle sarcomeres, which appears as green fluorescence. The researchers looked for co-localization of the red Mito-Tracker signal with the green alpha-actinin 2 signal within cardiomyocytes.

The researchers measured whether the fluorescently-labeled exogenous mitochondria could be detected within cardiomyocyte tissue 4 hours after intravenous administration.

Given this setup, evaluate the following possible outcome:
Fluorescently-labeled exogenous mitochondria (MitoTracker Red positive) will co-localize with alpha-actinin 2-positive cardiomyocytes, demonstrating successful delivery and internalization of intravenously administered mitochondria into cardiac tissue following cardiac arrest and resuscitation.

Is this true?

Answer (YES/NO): YES